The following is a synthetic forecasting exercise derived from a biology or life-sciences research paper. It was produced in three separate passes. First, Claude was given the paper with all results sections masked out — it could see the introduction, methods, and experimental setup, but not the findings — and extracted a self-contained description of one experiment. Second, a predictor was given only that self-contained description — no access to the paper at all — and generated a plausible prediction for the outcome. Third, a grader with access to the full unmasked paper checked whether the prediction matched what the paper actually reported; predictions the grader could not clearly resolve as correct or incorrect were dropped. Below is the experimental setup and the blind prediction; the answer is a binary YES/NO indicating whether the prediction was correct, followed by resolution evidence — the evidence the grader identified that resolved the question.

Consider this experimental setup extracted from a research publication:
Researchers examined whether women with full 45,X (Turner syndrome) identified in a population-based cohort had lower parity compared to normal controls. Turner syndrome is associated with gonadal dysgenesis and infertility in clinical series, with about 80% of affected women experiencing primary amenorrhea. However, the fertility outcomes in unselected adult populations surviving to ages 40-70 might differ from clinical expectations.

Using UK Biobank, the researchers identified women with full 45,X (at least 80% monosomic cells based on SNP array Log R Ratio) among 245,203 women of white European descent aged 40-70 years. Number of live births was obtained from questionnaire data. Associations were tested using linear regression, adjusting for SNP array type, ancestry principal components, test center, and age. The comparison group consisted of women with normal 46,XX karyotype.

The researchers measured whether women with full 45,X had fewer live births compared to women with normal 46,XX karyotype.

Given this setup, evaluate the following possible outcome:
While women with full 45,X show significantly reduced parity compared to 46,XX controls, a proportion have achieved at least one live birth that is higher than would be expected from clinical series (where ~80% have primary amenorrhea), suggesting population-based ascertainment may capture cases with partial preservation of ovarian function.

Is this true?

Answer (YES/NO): NO